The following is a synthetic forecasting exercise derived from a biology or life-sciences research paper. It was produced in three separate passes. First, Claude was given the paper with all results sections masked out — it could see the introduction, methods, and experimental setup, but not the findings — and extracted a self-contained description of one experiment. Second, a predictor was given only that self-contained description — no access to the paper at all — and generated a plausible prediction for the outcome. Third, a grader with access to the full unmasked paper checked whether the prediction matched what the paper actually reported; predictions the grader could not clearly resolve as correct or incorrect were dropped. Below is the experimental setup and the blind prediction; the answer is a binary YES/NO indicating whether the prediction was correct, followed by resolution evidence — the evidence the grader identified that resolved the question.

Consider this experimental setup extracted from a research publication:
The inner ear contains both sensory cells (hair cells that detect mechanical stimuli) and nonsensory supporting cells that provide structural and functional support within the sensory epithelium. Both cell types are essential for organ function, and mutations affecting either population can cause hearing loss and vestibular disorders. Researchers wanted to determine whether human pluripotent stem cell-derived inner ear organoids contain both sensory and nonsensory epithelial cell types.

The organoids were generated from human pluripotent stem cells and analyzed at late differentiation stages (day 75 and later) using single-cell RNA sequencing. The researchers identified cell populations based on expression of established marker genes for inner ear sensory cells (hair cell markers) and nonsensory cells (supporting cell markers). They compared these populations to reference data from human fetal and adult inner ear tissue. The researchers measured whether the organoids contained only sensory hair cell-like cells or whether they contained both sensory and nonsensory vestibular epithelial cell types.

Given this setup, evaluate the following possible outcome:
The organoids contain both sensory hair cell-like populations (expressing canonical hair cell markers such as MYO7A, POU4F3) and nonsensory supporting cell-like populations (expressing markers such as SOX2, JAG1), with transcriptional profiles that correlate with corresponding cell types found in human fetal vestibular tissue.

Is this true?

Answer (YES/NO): YES